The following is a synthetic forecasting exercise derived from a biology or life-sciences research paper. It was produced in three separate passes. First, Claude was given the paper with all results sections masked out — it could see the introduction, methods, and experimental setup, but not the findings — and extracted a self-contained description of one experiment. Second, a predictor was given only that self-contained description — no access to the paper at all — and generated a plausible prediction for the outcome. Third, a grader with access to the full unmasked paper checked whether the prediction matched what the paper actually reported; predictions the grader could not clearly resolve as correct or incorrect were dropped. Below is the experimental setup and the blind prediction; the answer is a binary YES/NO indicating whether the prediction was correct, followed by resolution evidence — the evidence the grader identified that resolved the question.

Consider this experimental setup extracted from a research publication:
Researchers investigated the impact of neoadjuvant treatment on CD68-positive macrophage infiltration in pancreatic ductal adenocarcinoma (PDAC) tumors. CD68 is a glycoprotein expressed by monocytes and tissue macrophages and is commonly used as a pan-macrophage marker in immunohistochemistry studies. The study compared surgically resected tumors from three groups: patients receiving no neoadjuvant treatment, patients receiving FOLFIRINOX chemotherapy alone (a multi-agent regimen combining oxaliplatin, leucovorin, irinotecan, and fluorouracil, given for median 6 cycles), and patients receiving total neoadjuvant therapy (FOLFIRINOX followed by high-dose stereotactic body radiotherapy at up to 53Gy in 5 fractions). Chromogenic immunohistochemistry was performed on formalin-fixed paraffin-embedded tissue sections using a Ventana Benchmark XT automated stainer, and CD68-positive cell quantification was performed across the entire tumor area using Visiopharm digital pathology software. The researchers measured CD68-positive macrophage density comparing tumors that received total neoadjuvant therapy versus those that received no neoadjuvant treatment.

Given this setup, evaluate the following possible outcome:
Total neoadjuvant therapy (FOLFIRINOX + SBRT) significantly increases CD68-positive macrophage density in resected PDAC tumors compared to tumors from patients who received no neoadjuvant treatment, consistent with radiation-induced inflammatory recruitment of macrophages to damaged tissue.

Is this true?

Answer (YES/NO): NO